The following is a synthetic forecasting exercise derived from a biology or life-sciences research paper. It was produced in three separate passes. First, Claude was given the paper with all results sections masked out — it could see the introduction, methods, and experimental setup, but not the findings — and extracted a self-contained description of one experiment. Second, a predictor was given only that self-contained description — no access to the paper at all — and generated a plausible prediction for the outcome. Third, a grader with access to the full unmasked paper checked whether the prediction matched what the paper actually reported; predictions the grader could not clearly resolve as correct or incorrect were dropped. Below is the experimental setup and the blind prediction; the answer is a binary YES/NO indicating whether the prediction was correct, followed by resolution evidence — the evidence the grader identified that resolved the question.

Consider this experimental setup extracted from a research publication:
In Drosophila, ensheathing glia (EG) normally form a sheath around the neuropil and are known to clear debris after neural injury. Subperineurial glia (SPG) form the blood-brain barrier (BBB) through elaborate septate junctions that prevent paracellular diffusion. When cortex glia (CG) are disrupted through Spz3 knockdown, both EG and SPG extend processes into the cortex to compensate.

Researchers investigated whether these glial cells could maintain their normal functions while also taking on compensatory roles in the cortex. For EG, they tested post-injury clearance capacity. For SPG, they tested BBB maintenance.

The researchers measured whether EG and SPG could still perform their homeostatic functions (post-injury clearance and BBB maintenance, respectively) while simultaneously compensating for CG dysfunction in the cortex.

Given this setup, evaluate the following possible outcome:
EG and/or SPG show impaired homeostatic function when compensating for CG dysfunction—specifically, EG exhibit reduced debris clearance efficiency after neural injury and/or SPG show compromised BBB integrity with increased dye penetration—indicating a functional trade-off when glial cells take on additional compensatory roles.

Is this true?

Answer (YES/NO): NO